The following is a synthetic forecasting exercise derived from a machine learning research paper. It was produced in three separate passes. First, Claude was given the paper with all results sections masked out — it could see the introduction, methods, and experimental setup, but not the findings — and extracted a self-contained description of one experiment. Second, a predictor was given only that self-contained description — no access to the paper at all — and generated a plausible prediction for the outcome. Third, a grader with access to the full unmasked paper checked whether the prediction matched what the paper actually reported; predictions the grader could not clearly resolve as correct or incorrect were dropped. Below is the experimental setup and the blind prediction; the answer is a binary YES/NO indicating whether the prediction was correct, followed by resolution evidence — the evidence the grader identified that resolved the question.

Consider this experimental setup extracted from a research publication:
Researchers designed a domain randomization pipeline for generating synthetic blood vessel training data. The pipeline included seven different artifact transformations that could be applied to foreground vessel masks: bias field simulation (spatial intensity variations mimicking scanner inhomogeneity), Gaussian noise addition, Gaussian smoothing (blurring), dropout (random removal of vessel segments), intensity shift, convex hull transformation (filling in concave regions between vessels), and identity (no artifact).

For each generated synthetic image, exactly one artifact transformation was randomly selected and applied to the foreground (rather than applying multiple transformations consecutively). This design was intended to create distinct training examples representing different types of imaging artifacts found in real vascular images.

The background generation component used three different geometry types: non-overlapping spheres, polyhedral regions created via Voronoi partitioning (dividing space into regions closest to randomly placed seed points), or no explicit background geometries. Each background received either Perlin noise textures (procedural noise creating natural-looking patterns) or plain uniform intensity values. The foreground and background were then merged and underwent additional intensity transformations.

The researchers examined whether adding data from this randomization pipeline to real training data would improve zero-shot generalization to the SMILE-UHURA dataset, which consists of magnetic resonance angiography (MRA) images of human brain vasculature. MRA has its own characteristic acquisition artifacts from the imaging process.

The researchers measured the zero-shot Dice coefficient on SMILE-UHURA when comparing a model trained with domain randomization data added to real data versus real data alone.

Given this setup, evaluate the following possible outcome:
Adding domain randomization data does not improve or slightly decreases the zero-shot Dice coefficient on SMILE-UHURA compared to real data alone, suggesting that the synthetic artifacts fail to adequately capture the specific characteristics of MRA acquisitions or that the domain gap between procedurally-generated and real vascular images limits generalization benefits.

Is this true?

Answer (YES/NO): NO